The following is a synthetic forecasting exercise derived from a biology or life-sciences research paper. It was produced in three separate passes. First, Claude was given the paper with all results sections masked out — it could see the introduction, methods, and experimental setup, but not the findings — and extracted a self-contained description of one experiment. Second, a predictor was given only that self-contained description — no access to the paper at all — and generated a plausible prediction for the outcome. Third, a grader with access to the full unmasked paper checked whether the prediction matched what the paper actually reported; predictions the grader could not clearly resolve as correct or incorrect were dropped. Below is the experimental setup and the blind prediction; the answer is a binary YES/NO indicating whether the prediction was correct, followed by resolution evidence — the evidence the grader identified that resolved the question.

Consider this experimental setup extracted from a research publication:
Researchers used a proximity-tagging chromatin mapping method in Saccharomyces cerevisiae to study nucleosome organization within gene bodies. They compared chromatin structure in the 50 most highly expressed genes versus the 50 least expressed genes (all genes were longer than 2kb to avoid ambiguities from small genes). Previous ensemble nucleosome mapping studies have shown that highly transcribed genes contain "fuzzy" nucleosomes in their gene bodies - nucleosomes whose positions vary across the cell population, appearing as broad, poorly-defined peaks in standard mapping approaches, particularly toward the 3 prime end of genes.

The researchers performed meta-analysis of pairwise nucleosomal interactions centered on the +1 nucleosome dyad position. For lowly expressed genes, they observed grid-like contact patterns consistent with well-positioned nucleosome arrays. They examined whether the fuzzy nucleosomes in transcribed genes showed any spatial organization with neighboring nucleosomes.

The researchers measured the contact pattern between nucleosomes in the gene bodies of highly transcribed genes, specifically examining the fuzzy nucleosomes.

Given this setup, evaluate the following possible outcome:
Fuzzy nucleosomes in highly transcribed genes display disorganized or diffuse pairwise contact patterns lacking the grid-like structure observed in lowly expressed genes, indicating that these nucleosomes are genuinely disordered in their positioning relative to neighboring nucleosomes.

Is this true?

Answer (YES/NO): NO